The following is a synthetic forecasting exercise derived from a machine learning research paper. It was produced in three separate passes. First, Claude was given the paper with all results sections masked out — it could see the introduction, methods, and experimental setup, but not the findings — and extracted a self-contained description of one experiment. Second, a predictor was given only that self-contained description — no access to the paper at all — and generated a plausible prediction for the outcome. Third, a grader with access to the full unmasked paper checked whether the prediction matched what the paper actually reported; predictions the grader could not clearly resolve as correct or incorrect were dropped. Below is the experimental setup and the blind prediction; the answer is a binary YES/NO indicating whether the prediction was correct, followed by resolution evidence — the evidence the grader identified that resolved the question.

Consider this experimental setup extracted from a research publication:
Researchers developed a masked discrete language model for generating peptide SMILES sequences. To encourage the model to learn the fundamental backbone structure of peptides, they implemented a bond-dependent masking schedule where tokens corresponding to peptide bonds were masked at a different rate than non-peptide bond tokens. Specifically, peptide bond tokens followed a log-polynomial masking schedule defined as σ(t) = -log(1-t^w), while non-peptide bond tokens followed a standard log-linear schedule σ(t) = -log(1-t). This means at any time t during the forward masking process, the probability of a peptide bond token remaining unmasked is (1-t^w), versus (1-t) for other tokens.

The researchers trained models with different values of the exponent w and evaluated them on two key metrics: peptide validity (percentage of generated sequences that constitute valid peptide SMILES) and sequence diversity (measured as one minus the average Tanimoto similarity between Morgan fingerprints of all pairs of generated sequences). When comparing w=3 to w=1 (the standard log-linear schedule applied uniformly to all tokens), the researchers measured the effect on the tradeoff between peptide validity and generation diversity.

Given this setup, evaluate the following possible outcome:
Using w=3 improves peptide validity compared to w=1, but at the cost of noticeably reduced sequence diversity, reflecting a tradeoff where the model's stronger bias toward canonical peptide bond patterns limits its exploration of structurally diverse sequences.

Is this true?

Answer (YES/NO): NO